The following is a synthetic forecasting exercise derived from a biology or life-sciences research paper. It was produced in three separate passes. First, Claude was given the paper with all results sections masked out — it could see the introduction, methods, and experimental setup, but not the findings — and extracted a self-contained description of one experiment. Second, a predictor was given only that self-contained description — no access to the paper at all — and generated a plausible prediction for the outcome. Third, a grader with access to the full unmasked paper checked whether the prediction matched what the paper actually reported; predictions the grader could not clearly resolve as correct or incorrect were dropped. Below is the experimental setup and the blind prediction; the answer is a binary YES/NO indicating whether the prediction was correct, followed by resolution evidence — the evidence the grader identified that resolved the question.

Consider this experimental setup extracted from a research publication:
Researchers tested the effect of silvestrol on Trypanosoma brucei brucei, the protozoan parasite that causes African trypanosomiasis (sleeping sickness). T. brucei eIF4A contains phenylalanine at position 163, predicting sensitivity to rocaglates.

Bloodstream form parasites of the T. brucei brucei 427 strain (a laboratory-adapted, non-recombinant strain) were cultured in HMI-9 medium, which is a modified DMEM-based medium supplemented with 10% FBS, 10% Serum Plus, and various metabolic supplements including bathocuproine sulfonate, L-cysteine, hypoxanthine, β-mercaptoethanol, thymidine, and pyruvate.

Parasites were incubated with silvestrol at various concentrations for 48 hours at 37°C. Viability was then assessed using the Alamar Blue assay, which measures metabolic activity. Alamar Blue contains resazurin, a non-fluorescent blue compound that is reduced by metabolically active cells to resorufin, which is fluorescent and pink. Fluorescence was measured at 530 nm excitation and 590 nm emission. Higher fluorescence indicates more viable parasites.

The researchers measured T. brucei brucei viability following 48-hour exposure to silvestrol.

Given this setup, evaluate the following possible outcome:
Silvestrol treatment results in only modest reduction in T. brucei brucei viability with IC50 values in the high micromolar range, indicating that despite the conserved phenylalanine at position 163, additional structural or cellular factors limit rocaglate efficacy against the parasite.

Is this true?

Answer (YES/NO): NO